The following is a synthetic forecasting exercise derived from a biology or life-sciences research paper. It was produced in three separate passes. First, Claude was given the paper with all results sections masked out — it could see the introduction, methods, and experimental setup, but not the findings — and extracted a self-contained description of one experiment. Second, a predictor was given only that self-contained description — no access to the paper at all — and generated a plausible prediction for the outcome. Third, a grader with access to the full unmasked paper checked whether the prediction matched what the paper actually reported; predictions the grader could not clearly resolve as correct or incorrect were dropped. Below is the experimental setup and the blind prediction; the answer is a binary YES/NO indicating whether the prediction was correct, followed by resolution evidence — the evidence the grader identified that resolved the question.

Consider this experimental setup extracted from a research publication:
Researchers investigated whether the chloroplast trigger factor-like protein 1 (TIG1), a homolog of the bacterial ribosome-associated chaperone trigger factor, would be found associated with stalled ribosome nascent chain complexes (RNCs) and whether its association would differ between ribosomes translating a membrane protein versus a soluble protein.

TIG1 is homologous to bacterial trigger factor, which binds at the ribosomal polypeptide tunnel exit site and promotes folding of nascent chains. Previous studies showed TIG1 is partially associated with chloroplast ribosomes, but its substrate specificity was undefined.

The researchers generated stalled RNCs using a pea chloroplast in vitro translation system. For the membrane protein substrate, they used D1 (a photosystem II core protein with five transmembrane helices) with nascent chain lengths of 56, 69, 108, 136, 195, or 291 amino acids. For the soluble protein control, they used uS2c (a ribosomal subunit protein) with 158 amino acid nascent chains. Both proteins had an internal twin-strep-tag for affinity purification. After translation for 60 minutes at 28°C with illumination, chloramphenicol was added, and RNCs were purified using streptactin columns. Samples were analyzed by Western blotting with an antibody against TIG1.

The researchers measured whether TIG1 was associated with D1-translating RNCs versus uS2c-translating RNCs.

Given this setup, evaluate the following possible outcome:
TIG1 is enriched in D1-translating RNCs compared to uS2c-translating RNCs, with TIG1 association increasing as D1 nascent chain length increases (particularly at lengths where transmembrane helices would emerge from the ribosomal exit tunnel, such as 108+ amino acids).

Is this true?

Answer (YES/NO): NO